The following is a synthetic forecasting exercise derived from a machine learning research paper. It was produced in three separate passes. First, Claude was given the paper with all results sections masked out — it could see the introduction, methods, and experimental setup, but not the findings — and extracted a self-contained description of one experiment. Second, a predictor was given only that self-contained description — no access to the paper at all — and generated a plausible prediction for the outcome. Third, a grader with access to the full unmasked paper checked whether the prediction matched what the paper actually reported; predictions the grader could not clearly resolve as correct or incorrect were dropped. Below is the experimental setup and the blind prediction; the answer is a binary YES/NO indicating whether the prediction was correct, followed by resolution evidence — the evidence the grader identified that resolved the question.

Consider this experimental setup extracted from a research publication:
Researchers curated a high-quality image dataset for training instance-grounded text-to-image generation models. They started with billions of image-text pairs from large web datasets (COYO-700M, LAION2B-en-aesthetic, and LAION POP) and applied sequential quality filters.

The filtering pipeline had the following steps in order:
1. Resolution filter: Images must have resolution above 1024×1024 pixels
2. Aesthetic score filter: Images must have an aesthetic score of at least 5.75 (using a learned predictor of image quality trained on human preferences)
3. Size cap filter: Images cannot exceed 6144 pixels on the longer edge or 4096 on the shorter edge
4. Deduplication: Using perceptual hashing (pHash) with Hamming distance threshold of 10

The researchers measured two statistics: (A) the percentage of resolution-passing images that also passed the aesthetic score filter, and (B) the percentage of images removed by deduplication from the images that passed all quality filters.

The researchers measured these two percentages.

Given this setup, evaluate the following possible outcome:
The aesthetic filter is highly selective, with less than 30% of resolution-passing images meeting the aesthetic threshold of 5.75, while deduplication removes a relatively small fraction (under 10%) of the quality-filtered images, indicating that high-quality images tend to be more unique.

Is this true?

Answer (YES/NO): NO